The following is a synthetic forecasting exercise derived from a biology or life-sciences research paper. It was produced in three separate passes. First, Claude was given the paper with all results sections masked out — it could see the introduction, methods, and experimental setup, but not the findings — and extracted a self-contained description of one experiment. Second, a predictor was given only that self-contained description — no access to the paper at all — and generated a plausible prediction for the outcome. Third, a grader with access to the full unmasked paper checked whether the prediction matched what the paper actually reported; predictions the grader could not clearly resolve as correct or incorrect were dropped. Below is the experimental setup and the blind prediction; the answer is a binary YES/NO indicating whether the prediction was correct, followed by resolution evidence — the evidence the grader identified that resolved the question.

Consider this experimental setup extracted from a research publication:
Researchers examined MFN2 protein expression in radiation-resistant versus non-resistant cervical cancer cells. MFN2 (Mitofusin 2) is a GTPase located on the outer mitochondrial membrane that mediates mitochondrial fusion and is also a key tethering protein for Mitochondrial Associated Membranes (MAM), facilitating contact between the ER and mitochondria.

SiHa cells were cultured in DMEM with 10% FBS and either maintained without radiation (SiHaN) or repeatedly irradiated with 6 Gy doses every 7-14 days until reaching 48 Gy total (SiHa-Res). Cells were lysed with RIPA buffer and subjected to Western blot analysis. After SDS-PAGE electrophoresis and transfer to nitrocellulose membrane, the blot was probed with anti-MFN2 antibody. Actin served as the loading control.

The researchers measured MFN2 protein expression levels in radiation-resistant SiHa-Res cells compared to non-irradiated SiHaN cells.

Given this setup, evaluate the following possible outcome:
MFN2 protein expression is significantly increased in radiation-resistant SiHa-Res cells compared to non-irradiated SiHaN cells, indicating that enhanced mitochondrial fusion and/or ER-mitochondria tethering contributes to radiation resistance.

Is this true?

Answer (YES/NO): NO